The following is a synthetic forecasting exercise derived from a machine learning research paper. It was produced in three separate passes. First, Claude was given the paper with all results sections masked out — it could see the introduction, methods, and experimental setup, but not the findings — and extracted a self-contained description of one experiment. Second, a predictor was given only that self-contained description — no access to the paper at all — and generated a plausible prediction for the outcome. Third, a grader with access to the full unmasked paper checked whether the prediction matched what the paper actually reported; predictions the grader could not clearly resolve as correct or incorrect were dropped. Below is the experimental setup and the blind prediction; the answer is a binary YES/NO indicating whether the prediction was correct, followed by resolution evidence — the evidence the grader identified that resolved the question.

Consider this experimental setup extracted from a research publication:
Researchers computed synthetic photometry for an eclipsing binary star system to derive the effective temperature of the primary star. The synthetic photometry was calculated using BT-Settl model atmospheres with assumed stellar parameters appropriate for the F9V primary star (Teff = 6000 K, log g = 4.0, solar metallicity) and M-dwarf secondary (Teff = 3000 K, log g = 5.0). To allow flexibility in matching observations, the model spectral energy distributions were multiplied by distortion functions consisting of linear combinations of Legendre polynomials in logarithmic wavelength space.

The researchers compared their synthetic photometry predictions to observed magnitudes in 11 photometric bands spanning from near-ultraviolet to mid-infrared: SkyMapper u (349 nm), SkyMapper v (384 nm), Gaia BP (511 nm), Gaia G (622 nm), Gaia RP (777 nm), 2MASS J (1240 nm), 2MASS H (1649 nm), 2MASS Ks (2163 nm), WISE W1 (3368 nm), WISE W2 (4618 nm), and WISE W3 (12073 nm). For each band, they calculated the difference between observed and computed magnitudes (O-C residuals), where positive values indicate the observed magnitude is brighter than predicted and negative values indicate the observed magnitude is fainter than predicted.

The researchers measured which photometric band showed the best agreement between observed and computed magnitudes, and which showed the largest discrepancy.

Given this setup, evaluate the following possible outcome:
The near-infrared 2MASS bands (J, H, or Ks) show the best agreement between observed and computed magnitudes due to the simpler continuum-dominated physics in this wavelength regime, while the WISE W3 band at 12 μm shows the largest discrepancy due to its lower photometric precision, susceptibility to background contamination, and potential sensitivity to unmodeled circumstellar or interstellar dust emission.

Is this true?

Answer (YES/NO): NO